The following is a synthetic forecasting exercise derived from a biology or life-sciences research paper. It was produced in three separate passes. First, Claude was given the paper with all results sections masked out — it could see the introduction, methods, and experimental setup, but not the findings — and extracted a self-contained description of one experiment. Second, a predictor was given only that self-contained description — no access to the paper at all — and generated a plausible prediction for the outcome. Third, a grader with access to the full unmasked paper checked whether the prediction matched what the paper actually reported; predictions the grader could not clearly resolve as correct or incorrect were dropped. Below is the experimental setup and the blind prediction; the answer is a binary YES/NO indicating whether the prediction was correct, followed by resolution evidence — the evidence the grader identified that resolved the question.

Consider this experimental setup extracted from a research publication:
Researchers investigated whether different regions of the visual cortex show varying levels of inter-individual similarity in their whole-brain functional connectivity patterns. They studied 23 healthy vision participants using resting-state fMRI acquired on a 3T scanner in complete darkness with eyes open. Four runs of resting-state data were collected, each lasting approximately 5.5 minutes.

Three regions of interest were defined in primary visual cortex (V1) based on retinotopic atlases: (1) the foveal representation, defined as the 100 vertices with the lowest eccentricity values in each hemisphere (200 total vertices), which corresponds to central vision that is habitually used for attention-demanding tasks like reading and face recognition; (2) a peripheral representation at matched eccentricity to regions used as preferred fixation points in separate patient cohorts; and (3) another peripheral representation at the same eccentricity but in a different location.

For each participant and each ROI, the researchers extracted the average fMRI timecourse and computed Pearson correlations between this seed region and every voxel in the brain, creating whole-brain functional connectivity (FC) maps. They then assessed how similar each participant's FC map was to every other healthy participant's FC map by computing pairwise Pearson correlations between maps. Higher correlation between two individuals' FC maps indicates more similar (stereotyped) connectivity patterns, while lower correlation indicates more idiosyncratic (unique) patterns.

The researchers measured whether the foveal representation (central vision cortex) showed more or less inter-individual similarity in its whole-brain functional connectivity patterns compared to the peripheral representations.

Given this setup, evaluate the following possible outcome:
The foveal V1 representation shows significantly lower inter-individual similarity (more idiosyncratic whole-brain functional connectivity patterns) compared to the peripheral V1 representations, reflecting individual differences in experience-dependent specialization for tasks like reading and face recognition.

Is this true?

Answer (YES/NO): YES